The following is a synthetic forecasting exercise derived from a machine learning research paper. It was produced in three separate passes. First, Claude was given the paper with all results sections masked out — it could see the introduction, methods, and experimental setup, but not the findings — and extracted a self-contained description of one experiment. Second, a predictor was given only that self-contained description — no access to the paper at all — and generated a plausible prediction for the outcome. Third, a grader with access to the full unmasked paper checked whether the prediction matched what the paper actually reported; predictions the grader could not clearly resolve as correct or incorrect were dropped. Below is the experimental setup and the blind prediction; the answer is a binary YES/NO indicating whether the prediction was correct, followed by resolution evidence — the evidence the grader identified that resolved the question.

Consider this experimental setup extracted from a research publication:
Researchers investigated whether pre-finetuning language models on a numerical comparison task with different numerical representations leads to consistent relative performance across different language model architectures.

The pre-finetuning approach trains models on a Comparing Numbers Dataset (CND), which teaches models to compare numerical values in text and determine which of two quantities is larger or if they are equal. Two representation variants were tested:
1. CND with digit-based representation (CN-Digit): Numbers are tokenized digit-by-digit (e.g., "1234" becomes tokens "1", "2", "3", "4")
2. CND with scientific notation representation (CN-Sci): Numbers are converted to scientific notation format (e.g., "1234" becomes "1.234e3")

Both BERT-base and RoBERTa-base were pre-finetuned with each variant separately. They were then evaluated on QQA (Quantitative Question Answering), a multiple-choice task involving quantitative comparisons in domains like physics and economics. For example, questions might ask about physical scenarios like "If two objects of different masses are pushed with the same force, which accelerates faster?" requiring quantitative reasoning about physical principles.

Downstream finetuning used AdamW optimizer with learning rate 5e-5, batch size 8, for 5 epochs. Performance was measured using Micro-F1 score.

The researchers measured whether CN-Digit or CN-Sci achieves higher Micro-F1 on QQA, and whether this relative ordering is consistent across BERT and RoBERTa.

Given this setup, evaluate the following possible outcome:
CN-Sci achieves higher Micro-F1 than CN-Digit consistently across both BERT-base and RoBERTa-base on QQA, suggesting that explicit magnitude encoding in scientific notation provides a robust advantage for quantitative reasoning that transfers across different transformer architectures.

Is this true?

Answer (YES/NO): NO